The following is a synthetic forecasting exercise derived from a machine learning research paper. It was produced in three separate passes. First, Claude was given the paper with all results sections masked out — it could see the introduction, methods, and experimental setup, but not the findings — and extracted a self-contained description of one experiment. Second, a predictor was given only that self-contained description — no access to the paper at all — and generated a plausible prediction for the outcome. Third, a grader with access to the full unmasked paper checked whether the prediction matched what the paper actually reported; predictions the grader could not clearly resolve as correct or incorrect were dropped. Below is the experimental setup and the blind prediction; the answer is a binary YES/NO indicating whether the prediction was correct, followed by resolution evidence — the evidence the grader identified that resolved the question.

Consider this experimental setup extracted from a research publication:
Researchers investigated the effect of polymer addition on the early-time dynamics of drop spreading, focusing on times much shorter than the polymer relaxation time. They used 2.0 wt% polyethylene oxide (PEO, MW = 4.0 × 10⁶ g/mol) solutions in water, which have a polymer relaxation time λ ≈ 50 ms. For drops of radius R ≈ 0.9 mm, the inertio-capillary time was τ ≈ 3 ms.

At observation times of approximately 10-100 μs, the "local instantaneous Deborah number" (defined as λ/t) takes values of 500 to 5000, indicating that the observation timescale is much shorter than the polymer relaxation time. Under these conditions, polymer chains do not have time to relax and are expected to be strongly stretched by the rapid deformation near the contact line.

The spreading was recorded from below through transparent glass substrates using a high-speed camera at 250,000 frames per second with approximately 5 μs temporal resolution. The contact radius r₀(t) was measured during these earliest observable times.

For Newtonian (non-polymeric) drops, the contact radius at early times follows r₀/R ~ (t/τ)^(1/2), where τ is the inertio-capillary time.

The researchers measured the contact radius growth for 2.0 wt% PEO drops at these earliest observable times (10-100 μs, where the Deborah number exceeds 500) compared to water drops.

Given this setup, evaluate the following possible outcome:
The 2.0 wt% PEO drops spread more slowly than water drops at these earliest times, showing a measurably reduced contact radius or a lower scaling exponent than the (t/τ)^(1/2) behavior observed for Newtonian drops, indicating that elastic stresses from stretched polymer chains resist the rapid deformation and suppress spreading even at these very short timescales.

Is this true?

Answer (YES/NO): NO